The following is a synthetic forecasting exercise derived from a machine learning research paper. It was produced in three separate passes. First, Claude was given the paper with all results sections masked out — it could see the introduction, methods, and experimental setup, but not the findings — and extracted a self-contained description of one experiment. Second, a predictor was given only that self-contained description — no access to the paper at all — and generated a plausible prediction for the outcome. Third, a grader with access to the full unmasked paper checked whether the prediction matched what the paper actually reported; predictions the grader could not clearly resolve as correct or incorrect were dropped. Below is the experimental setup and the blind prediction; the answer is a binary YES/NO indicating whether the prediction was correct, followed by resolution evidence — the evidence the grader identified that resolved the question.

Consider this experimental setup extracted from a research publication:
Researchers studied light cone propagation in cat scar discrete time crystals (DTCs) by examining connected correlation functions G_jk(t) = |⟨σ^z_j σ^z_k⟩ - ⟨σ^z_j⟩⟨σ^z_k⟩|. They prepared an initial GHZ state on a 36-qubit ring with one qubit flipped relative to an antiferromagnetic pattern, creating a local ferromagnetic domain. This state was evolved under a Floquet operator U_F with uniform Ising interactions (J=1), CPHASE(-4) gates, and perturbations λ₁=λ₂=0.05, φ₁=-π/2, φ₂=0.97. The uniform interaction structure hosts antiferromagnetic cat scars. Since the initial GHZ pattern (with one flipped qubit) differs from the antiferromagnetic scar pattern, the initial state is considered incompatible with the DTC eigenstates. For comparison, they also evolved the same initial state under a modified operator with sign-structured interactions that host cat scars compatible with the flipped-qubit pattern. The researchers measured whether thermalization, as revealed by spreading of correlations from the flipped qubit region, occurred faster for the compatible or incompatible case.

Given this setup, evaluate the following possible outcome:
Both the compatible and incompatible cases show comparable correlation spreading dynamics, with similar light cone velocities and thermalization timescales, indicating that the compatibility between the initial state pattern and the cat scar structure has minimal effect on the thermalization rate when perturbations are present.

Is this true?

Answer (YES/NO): NO